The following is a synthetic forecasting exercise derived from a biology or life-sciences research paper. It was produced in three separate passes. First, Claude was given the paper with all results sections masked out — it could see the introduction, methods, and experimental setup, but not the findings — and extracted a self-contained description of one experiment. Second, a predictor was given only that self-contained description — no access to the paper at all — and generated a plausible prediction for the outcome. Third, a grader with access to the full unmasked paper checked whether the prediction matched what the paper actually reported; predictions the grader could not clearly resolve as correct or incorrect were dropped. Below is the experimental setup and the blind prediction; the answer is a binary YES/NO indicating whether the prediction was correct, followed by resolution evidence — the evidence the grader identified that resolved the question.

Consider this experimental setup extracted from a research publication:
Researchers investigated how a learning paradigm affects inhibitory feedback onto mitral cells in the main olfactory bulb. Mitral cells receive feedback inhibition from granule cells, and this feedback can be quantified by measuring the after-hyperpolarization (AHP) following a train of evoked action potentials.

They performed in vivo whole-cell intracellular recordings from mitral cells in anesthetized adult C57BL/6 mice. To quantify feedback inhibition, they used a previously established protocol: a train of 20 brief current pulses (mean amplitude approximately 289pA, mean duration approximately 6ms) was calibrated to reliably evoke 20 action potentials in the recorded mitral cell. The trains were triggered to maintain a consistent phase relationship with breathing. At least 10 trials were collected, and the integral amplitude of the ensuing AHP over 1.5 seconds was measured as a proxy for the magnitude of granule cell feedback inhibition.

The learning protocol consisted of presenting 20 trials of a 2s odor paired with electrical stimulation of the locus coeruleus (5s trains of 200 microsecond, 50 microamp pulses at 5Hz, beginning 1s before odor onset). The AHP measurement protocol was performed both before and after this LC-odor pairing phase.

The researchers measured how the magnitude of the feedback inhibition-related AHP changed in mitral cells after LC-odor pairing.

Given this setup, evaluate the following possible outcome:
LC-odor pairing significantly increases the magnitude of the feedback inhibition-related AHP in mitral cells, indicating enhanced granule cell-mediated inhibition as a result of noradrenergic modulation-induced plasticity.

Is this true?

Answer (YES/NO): YES